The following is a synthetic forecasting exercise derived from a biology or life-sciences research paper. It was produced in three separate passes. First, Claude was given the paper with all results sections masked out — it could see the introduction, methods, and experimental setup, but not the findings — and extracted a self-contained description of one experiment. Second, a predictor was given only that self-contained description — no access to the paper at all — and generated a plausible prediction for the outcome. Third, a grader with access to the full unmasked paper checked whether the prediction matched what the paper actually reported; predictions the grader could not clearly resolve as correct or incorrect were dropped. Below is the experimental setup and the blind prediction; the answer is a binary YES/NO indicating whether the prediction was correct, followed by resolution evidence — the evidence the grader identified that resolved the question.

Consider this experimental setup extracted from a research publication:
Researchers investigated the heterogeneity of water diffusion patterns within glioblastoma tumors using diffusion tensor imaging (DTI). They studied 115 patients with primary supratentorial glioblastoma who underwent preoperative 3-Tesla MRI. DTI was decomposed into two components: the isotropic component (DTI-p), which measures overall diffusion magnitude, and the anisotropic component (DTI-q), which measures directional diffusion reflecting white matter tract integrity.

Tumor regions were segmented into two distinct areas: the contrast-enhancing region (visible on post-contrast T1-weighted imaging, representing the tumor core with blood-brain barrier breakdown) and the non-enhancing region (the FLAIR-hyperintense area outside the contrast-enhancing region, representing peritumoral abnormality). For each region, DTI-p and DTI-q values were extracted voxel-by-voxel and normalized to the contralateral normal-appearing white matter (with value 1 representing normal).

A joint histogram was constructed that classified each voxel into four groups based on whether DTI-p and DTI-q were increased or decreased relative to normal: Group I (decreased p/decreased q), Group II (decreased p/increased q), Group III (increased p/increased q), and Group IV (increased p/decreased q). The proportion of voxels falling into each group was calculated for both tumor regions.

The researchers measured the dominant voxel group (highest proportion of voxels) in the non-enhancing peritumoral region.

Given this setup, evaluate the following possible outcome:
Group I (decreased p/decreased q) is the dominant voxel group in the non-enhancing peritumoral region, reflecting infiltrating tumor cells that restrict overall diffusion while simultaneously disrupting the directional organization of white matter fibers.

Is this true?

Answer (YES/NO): NO